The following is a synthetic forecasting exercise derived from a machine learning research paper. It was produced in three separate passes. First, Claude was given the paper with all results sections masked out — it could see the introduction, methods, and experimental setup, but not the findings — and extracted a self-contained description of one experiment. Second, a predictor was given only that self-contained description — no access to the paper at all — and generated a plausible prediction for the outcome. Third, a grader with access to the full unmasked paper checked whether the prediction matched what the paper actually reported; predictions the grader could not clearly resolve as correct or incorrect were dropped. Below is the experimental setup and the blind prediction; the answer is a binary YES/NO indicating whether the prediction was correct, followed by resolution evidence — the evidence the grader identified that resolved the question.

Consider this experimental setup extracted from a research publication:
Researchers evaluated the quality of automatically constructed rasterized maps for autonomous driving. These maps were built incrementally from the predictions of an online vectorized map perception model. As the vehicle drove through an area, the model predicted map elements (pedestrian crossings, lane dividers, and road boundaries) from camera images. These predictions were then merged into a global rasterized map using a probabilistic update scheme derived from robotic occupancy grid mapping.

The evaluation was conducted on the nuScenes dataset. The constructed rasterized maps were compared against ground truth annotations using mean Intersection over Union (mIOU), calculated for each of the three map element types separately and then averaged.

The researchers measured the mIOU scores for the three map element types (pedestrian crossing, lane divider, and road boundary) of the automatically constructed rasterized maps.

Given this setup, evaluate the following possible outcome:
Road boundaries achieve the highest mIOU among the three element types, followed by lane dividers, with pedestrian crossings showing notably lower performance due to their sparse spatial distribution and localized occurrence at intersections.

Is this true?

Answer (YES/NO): NO